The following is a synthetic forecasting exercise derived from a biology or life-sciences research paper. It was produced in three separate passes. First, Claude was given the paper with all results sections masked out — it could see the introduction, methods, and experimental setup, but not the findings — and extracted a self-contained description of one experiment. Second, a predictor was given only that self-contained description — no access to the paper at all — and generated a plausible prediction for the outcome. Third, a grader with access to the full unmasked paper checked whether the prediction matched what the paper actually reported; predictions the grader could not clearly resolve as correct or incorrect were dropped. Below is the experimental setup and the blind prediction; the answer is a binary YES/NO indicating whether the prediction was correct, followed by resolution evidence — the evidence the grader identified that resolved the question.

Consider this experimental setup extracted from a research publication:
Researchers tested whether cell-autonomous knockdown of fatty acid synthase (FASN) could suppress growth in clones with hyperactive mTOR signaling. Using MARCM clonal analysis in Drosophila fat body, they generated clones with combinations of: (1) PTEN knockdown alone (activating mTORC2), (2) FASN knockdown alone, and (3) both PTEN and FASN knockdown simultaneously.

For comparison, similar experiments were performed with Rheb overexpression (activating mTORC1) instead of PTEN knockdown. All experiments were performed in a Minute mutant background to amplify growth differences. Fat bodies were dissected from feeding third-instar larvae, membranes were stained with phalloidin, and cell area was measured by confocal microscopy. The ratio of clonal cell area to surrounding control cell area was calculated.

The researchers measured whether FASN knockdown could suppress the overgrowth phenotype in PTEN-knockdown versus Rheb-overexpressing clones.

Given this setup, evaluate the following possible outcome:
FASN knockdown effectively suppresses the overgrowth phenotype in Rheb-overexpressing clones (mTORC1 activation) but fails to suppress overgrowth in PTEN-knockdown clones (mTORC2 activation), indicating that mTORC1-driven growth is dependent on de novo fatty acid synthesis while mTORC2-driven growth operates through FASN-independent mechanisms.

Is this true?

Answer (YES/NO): NO